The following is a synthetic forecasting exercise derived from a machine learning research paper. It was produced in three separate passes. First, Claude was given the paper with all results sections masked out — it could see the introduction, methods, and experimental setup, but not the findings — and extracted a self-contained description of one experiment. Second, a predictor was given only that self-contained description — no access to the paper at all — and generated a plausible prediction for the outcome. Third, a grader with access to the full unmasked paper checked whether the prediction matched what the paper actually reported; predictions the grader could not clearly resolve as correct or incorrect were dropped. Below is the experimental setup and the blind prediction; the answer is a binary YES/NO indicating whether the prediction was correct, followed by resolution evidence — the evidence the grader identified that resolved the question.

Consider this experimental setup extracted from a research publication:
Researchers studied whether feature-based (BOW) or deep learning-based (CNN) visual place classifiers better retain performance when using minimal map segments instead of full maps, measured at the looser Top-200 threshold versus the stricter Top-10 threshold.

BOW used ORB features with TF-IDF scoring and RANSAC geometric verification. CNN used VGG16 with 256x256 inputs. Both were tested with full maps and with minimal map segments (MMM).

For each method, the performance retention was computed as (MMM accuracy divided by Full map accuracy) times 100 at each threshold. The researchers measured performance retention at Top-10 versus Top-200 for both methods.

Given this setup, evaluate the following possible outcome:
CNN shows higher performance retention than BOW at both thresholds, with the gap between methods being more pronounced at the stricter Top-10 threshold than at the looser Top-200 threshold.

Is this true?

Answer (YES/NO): NO